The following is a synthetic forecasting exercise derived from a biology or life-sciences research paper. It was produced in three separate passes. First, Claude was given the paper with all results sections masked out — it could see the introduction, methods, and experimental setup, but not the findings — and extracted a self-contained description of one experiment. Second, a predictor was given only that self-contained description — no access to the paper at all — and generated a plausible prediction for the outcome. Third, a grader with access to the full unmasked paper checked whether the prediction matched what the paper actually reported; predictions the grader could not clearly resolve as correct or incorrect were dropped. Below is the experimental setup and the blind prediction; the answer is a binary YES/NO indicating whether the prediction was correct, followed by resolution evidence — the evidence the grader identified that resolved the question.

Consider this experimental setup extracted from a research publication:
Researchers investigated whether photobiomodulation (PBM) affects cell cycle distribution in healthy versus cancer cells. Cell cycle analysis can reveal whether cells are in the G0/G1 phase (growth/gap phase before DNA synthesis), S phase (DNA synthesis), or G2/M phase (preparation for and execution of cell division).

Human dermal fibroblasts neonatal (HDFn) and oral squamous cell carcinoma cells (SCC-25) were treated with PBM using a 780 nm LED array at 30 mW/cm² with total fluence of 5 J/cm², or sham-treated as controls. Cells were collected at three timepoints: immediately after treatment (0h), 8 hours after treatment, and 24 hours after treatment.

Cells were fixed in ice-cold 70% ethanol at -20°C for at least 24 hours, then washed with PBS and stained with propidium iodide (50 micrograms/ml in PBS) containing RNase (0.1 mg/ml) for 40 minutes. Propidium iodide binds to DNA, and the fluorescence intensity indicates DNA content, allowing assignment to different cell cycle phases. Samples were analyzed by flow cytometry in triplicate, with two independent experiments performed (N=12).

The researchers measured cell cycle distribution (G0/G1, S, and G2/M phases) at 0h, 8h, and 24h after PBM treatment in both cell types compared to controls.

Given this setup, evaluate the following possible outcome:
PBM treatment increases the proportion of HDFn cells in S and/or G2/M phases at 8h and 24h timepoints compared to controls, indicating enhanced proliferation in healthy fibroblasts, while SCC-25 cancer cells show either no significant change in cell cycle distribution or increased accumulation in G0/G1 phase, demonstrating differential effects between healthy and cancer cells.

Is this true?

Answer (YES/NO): NO